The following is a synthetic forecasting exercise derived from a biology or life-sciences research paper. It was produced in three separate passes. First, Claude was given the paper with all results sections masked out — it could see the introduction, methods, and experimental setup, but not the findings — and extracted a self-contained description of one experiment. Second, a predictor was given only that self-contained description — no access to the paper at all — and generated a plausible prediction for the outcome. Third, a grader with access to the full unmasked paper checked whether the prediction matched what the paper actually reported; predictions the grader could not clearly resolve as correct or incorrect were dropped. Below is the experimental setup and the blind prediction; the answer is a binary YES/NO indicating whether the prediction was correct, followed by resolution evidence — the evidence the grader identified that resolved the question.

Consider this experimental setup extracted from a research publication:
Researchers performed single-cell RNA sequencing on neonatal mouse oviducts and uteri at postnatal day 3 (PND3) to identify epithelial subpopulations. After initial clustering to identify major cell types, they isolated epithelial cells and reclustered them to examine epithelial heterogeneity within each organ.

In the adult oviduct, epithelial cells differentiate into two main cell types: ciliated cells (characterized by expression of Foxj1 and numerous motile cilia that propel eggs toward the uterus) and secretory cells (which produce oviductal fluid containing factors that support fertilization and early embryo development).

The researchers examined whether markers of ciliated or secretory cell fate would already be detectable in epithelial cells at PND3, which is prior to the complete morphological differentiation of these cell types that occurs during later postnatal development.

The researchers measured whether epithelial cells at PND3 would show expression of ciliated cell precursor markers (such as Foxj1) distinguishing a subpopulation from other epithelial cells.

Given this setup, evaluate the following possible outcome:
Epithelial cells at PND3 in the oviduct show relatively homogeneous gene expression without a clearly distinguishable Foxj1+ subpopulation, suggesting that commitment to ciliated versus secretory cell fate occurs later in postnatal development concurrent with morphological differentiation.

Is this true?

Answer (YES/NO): NO